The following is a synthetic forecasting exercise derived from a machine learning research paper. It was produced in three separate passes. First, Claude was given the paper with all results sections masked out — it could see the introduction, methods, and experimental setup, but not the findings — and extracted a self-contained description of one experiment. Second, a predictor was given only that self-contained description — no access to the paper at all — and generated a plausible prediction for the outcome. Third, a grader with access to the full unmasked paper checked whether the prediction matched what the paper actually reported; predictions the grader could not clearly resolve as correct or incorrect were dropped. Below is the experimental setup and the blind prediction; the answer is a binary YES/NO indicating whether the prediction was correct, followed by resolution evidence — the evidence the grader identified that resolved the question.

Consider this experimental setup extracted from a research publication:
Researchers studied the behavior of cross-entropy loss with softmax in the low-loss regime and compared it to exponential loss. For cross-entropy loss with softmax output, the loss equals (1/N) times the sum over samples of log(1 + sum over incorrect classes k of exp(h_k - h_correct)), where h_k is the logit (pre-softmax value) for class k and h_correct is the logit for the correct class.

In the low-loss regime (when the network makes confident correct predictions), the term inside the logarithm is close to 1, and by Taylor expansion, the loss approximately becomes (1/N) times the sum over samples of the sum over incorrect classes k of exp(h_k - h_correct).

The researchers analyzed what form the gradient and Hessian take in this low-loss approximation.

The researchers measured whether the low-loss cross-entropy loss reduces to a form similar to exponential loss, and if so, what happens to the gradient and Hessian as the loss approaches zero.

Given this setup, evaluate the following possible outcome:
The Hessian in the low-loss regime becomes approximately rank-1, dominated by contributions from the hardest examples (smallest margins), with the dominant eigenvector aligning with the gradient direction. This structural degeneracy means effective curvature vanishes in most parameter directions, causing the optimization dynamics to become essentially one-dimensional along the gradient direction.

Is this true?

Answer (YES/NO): NO